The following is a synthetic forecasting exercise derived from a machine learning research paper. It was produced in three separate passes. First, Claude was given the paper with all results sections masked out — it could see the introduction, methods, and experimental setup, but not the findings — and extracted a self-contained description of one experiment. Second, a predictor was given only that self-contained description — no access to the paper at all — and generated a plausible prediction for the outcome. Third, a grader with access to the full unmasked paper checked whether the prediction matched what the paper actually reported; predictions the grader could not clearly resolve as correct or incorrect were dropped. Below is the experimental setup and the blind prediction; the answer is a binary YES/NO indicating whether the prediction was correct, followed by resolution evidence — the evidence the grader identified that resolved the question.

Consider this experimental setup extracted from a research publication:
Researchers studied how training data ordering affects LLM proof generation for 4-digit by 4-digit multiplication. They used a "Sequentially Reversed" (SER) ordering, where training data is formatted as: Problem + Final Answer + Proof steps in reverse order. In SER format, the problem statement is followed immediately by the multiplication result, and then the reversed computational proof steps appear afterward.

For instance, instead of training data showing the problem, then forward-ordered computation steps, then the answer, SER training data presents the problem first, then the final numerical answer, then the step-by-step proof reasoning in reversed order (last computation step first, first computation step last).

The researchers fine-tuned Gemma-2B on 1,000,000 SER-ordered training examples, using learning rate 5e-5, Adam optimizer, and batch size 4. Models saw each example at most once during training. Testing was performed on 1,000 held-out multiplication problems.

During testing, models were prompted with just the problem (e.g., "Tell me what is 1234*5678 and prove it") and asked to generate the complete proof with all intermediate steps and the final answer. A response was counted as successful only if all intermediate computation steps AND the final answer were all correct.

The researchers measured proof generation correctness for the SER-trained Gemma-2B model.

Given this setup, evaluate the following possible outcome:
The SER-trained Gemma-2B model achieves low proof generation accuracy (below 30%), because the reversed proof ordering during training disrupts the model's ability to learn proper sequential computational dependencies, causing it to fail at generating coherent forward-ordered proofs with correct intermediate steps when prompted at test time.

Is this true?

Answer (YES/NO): YES